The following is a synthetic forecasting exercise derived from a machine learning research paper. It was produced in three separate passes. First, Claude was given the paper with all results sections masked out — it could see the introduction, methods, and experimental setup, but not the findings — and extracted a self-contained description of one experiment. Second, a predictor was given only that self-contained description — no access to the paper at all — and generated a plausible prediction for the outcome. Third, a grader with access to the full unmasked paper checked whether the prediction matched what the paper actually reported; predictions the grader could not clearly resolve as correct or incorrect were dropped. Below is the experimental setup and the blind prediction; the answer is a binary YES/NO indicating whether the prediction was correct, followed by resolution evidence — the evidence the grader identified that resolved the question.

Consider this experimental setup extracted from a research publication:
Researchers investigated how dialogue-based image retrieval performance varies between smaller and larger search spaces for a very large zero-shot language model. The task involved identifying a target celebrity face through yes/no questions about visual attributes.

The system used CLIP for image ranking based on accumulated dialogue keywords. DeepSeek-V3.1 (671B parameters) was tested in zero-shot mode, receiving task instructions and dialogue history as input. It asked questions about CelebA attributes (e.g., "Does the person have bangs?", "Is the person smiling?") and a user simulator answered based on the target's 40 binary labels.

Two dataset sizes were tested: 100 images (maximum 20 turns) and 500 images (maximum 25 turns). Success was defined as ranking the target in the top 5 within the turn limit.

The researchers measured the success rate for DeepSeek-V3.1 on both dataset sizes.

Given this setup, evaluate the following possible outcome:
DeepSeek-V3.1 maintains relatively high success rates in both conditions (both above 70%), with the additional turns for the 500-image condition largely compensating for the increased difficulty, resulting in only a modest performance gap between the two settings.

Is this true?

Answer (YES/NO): NO